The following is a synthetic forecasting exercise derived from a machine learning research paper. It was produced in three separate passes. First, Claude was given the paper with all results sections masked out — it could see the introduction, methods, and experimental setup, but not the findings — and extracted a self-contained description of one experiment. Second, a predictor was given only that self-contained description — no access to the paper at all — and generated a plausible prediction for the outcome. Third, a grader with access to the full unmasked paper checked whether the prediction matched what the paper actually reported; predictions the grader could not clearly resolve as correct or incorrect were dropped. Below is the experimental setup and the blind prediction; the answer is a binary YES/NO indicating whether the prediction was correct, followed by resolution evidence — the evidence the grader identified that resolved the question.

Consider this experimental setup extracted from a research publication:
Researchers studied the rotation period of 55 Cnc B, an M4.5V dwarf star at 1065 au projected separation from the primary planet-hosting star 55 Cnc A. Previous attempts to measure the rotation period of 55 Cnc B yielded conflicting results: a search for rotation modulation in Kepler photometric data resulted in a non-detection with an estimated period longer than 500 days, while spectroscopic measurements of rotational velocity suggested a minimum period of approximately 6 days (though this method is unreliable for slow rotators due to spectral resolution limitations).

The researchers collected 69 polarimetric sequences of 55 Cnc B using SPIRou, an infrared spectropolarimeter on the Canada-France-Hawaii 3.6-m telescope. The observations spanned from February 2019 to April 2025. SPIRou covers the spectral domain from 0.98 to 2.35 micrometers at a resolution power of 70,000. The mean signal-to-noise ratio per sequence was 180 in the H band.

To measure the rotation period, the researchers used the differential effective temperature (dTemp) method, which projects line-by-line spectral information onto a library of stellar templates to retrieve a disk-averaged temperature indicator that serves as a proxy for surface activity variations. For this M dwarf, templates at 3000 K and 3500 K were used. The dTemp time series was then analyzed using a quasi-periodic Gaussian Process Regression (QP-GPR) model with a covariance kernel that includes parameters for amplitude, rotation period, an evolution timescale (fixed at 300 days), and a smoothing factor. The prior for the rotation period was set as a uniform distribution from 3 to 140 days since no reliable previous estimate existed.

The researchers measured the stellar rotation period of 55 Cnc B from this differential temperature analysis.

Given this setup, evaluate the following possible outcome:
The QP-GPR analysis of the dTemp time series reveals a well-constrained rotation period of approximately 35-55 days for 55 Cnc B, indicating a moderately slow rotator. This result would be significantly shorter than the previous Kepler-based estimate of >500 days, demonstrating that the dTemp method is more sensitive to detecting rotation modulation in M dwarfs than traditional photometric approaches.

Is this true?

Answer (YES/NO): NO